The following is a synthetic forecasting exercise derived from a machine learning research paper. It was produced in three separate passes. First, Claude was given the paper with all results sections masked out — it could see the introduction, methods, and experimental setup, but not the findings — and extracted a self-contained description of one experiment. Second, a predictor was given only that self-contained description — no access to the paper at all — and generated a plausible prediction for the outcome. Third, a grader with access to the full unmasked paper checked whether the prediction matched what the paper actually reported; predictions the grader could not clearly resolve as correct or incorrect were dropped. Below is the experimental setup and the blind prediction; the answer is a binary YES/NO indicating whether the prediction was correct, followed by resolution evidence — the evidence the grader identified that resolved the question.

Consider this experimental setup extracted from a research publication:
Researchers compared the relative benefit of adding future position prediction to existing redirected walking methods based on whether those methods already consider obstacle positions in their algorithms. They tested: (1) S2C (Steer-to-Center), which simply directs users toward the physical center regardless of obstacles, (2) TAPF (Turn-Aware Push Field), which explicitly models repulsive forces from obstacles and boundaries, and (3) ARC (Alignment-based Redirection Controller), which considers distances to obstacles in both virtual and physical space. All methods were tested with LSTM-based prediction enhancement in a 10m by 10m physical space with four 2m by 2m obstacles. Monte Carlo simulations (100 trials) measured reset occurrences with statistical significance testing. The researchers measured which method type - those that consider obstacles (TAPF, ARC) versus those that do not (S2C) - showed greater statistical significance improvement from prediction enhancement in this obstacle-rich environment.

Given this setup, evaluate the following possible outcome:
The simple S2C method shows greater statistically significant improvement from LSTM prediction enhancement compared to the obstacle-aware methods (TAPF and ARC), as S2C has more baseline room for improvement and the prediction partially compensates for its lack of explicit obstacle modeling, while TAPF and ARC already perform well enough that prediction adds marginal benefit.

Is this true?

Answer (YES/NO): NO